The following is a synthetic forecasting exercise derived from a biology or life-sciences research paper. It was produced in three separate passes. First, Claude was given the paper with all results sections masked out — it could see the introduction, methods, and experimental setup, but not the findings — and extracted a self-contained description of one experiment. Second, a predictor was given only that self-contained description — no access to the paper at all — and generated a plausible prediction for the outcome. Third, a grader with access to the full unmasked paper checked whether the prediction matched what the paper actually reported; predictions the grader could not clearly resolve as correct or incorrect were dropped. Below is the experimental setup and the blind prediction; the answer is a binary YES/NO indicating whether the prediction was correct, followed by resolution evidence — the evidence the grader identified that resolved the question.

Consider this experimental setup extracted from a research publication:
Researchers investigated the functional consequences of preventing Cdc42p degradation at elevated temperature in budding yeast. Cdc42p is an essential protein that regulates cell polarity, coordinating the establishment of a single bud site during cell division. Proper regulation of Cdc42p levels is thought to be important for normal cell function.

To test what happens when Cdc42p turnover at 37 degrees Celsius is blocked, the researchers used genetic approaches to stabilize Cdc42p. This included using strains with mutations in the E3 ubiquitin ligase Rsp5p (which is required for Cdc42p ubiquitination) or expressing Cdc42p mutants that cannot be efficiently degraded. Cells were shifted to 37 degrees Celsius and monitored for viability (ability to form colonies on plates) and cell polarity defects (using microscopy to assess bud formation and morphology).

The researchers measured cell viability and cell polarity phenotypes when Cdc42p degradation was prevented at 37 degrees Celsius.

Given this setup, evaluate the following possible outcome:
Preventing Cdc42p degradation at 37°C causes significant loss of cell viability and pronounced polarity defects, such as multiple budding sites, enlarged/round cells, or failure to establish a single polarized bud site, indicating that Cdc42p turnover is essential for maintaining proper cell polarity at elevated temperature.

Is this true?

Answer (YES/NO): NO